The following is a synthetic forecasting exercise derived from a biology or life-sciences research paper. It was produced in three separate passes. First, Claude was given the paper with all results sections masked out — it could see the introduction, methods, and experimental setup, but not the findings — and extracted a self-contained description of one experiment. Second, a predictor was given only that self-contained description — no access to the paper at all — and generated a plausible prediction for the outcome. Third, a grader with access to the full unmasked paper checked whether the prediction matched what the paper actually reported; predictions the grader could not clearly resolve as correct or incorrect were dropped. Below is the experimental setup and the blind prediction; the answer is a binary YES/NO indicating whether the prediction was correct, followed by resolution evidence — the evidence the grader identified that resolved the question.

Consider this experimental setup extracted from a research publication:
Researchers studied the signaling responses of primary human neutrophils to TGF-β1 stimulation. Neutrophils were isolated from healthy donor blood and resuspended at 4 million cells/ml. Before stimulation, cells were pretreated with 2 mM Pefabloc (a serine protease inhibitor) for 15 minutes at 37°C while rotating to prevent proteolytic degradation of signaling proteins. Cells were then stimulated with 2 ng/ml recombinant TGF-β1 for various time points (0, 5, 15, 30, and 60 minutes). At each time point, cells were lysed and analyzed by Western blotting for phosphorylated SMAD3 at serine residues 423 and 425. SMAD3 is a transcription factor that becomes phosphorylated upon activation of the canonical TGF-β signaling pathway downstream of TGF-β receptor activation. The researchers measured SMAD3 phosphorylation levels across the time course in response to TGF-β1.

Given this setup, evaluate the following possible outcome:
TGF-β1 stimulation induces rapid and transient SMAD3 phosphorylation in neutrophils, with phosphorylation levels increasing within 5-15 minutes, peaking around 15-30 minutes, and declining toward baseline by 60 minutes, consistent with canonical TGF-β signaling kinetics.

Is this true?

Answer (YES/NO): NO